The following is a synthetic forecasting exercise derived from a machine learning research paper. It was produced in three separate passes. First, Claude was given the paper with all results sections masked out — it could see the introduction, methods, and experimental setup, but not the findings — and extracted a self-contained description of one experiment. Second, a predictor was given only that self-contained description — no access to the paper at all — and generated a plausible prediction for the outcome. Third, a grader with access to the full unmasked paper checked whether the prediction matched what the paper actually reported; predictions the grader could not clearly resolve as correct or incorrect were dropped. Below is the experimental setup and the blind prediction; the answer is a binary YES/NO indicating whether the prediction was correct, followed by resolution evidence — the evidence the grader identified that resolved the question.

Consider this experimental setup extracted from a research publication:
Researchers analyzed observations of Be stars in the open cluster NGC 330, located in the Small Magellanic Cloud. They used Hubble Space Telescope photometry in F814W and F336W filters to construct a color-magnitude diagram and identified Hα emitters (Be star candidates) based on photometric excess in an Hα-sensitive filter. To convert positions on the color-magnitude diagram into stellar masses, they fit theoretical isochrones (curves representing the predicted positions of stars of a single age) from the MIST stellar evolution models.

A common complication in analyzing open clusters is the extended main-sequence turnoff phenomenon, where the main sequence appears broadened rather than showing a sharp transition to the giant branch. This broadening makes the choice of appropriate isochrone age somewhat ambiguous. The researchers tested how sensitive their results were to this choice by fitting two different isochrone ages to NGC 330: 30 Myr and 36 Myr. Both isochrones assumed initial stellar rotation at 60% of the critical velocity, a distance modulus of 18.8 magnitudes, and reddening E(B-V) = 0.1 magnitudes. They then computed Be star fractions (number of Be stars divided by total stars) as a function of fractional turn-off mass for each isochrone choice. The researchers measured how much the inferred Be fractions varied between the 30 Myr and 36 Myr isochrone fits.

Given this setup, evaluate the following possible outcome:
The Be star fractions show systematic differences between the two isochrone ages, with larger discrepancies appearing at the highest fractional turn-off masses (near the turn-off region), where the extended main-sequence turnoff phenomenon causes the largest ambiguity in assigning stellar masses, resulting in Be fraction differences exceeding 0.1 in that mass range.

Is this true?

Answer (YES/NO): NO